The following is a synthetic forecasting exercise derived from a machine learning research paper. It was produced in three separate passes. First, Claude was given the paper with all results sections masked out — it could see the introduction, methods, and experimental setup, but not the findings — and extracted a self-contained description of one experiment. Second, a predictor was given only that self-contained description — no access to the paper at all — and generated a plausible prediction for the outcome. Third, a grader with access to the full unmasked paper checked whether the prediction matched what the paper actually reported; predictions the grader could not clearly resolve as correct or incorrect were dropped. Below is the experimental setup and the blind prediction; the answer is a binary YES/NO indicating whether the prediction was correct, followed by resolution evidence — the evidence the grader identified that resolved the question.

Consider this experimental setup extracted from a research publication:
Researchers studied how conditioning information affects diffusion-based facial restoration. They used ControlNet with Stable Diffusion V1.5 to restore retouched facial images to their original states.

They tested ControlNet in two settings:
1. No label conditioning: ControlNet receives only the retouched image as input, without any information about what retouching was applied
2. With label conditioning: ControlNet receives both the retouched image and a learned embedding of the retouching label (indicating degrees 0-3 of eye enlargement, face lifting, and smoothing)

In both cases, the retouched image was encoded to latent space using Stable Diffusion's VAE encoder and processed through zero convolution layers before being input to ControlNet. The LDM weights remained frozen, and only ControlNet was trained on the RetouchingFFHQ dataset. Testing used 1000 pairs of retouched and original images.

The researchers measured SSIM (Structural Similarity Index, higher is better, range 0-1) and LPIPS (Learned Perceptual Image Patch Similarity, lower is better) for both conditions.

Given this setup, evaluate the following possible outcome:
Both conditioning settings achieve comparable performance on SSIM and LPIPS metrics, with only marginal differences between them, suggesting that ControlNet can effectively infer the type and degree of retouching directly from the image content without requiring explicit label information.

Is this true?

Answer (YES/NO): NO